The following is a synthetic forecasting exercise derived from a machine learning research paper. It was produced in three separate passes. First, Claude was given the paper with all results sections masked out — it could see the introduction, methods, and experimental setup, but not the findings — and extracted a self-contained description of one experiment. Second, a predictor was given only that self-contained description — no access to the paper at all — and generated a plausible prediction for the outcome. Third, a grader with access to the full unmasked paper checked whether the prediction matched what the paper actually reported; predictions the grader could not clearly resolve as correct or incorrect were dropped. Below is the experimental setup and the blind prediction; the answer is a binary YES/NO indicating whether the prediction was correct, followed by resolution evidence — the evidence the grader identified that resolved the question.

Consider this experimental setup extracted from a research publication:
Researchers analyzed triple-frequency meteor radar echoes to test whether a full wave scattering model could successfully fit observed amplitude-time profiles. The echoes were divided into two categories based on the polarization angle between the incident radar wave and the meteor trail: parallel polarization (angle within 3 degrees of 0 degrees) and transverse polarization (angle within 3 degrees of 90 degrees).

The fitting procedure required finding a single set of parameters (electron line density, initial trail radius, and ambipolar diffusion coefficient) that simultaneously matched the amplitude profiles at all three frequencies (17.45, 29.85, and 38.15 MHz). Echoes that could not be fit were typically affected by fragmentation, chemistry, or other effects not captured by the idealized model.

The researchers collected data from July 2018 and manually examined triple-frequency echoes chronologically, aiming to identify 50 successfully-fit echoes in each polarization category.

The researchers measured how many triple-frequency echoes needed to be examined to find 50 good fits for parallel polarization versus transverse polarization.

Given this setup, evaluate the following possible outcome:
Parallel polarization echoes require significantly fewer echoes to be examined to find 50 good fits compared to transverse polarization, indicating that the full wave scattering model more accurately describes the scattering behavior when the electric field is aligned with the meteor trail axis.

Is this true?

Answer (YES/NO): YES